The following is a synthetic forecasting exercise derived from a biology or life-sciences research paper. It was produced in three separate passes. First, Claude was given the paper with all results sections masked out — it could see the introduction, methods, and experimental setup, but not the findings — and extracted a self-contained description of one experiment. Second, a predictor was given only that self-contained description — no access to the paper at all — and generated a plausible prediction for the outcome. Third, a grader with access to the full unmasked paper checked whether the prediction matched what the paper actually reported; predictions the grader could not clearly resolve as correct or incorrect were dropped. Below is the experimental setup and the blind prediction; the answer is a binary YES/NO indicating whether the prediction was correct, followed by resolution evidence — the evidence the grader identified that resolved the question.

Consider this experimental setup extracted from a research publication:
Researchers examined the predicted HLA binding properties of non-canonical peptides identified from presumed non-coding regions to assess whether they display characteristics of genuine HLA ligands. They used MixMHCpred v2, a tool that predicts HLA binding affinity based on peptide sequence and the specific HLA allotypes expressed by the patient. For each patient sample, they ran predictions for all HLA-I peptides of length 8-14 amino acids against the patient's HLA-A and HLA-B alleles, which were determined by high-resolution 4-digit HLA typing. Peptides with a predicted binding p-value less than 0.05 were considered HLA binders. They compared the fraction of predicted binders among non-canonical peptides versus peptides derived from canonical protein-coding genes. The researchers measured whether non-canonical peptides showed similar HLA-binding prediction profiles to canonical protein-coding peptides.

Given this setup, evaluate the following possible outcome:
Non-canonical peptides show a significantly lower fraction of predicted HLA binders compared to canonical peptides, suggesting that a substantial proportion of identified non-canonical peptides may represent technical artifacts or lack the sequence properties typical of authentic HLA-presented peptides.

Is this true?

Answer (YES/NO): NO